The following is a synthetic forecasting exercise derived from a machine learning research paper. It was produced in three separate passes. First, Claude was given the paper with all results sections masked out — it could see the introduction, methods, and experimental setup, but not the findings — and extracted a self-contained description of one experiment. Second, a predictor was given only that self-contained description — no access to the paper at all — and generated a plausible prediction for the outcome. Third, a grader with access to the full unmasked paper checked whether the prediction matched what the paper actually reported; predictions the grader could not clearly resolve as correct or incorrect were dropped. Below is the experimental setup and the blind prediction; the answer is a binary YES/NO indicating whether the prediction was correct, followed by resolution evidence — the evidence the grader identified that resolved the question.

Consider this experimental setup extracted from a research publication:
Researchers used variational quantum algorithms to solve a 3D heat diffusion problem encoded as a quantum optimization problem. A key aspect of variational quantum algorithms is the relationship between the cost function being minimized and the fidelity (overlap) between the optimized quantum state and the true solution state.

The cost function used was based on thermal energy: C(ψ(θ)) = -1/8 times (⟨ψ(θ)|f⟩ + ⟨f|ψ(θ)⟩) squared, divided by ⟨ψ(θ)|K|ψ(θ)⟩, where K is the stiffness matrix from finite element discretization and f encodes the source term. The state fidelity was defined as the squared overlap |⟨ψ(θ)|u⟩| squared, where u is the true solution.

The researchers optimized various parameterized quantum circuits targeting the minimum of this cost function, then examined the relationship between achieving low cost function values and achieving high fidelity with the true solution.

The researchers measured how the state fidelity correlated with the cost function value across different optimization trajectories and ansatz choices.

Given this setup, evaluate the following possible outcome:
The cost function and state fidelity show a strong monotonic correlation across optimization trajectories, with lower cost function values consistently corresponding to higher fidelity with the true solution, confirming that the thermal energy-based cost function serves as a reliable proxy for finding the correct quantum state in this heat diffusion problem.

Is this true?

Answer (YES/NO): NO